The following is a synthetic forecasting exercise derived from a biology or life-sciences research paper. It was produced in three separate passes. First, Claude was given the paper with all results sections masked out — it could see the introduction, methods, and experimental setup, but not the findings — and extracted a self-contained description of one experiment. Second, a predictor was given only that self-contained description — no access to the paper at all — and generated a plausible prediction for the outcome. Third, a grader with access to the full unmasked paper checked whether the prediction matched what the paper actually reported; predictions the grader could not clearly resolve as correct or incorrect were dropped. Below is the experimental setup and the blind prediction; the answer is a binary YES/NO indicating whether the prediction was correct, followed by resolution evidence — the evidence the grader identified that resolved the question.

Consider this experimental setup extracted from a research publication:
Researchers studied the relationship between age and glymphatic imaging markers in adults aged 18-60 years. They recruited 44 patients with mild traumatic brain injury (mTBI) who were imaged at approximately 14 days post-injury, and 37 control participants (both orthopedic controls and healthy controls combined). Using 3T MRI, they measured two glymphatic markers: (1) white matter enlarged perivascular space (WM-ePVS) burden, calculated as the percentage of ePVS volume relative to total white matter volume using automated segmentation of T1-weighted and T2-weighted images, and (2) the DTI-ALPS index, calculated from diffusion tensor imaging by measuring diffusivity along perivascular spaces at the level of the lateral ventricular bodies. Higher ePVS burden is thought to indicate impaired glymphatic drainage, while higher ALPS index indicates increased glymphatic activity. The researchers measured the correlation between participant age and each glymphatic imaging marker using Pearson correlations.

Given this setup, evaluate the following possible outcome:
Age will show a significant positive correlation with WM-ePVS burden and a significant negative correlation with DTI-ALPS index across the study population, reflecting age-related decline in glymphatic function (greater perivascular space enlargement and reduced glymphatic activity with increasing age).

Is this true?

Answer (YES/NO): YES